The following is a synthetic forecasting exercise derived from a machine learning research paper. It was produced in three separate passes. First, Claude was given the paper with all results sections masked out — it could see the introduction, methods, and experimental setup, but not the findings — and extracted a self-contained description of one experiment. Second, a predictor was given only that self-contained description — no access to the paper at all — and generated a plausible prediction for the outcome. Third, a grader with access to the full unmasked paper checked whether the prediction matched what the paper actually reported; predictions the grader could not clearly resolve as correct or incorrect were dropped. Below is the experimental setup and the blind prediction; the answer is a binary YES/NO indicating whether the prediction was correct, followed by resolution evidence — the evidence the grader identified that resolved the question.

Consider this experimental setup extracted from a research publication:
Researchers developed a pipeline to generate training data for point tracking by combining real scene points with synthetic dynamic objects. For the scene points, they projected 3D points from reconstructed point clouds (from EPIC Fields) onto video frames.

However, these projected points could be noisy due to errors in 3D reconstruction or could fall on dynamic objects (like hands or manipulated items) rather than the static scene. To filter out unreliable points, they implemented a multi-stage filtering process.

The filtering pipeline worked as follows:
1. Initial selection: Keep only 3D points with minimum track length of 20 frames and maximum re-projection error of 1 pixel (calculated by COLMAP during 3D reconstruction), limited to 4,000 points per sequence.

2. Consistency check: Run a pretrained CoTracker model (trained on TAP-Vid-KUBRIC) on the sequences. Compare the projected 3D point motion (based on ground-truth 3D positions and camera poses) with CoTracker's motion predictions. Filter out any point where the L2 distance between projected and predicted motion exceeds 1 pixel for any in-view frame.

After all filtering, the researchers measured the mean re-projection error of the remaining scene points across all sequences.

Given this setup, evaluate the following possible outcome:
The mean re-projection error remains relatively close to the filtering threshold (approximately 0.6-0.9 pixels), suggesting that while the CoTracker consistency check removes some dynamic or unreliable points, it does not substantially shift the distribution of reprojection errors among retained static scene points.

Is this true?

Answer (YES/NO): NO